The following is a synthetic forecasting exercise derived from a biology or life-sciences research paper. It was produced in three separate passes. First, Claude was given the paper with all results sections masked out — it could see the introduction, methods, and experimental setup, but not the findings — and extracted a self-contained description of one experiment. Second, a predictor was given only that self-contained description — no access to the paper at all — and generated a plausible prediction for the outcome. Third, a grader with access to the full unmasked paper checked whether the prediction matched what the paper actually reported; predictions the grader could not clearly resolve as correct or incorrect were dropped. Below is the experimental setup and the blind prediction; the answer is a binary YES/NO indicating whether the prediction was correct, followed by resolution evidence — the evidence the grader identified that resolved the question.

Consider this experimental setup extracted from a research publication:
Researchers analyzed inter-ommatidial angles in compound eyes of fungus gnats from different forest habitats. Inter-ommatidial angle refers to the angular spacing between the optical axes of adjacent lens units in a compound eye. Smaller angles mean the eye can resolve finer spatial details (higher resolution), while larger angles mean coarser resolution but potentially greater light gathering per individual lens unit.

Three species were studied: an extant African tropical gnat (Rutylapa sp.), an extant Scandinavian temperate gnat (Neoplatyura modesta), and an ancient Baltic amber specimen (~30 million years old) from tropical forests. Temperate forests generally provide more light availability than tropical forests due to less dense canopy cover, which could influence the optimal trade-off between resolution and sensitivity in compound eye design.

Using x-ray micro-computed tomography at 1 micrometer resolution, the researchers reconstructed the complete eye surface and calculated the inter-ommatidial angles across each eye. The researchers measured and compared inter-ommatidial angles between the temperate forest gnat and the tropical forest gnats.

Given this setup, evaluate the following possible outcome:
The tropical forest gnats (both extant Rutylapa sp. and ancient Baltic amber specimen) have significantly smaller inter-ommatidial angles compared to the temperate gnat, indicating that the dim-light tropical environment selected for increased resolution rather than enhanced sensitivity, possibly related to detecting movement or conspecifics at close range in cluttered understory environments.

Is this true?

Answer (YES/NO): NO